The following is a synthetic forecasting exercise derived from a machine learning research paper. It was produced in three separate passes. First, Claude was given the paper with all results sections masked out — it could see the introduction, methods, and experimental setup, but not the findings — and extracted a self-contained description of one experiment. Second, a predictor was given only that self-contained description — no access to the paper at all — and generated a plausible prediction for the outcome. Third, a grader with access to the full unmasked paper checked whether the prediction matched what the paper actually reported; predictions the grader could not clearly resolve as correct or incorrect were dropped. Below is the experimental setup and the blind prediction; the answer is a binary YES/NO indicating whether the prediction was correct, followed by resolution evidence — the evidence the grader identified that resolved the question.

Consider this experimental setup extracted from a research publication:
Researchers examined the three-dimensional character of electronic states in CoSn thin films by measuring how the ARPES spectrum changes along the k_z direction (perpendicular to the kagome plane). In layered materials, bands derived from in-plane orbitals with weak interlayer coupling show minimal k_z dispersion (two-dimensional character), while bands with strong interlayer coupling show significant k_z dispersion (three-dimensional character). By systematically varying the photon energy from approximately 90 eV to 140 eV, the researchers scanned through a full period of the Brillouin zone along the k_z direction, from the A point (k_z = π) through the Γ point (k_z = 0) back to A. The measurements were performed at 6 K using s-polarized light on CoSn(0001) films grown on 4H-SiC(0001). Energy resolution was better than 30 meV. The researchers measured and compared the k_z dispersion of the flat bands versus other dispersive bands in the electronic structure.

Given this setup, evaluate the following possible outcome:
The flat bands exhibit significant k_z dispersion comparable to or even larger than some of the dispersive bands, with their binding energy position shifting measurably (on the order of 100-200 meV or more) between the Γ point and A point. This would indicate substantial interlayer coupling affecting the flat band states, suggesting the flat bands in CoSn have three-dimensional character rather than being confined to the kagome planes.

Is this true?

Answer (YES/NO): NO